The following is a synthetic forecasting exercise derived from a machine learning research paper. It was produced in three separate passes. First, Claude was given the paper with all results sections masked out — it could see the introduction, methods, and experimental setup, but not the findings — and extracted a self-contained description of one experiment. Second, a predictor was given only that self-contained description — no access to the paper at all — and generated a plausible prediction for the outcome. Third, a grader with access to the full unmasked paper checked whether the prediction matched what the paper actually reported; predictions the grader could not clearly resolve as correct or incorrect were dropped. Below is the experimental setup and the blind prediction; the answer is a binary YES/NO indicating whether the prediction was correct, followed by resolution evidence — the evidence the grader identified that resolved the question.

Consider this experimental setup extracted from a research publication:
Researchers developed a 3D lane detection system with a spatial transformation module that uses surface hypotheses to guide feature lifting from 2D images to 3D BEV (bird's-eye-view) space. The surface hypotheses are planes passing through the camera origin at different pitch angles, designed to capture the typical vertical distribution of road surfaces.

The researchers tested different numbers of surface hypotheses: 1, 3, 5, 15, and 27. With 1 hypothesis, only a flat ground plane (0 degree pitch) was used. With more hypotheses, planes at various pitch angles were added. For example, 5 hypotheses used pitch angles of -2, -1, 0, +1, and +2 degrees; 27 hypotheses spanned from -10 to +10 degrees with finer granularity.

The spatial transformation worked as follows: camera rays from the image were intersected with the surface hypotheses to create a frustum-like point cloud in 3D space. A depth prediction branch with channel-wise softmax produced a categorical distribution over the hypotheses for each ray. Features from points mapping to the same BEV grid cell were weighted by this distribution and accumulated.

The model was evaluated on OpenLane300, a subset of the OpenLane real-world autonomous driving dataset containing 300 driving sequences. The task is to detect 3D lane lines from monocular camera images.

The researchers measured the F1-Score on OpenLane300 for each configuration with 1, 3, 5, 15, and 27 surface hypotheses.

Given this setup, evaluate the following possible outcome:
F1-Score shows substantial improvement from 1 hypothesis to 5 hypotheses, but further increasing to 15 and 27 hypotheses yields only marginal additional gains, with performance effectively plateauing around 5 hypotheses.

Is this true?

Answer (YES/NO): NO